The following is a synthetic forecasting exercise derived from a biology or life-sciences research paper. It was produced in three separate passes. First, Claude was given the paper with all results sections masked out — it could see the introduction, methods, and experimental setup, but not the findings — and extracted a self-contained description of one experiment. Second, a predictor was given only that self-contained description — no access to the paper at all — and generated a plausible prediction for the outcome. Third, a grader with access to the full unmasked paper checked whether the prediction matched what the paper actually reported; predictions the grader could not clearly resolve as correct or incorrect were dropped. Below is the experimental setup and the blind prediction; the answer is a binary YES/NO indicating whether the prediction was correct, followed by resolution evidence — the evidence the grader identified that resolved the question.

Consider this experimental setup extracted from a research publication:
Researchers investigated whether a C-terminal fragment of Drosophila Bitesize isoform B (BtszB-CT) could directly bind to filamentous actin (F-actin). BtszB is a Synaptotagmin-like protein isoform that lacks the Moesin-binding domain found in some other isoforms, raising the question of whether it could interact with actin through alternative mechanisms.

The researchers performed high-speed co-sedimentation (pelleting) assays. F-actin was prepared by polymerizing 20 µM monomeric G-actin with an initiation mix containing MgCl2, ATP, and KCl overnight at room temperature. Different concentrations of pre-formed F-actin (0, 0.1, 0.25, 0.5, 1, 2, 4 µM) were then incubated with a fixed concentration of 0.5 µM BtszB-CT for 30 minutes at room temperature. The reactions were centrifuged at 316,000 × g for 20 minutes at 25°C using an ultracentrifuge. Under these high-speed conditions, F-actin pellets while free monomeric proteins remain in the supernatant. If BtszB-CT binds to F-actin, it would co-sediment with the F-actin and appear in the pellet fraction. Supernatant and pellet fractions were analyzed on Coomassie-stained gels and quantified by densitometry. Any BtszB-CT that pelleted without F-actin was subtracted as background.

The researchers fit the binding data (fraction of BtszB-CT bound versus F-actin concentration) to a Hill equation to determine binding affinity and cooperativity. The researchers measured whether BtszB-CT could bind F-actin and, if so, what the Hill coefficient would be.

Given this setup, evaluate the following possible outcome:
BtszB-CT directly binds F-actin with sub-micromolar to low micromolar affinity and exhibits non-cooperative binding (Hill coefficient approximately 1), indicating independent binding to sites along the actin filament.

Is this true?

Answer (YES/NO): NO